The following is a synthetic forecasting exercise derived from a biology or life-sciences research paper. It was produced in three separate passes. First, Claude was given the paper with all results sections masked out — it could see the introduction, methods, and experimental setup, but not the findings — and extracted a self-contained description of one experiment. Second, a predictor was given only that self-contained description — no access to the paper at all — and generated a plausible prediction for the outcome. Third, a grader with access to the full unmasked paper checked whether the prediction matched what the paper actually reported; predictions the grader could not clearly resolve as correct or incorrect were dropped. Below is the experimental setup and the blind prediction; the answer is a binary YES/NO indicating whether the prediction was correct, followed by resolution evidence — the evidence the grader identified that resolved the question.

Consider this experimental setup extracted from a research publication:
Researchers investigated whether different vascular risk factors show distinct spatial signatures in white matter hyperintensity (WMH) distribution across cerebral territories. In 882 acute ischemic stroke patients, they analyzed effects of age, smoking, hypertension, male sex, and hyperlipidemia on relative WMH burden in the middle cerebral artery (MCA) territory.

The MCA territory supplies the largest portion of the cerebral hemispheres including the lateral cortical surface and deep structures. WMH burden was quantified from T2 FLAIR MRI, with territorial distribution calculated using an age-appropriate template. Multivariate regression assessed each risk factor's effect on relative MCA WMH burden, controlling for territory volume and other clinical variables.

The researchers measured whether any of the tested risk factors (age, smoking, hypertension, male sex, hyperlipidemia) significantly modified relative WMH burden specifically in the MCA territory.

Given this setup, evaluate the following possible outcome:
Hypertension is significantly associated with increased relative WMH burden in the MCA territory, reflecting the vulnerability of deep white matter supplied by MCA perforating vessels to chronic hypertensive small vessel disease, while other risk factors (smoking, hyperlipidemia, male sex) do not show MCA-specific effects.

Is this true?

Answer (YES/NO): NO